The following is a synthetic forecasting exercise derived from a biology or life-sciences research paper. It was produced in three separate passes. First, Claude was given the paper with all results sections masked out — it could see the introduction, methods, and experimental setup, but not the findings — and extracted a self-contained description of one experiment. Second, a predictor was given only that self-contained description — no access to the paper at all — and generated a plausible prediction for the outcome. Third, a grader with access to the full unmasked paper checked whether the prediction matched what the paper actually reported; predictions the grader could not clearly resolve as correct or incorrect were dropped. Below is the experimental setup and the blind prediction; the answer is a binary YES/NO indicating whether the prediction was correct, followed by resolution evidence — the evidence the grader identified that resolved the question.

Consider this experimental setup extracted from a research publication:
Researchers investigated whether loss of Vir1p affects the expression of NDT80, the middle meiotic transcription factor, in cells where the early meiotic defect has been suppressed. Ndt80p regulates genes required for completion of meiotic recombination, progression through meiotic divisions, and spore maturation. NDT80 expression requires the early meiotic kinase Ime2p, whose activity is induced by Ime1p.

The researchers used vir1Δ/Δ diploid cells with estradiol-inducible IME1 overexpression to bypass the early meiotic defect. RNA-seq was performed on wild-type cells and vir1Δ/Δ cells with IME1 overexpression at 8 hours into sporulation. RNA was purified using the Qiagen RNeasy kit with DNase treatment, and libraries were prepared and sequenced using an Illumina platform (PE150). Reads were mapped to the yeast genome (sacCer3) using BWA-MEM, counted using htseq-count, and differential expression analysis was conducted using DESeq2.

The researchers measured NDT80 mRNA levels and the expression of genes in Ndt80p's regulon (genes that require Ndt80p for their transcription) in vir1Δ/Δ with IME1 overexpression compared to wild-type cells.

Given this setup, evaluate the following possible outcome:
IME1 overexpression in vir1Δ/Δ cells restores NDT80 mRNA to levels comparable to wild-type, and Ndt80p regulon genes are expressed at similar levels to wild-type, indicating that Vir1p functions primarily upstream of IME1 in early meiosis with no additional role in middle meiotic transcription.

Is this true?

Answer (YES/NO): NO